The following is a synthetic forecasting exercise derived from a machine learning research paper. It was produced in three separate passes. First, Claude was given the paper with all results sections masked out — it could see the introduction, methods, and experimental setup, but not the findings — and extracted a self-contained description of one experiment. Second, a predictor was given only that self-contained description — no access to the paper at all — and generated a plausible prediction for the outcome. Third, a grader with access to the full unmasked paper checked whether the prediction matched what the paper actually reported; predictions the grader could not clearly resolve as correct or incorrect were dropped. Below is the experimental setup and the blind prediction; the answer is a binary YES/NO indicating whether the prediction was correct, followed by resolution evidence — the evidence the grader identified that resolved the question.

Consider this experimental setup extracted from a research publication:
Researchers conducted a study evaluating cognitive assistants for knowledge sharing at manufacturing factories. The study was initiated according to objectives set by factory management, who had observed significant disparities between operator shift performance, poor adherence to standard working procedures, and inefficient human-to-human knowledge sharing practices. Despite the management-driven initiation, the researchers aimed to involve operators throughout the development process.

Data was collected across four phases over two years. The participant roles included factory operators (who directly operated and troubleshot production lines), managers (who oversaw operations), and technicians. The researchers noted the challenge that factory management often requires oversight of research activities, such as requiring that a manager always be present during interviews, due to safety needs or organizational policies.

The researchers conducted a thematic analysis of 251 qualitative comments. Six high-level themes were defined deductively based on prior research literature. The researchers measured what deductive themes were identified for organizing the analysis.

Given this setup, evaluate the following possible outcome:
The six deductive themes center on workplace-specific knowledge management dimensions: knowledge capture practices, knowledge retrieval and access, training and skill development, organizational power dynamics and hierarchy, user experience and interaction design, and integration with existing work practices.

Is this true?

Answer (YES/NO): NO